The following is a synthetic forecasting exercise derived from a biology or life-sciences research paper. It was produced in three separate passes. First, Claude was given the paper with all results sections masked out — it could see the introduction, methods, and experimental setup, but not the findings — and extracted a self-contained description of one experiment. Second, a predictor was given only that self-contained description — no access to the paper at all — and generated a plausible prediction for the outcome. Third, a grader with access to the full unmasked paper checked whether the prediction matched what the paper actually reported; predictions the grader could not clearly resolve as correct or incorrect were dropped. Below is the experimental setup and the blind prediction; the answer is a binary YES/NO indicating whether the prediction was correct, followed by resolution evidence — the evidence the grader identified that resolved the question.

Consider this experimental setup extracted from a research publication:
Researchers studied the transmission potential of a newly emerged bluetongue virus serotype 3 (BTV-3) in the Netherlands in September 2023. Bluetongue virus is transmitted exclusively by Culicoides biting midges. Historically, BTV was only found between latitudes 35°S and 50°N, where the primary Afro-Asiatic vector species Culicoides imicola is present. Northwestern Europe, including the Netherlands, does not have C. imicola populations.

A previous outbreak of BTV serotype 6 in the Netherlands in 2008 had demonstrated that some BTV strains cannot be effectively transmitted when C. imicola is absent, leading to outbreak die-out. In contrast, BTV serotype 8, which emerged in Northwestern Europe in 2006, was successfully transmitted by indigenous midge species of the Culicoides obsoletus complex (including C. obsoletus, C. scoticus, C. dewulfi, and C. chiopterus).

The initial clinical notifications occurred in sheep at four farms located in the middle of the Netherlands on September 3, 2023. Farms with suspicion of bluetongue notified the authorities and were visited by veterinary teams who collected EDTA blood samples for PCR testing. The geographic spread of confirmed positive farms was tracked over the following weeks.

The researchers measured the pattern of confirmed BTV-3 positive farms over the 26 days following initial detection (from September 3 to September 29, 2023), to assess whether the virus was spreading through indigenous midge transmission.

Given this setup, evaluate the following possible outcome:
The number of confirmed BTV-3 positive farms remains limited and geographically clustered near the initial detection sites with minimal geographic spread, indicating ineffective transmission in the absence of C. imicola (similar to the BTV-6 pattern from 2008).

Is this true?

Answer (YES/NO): NO